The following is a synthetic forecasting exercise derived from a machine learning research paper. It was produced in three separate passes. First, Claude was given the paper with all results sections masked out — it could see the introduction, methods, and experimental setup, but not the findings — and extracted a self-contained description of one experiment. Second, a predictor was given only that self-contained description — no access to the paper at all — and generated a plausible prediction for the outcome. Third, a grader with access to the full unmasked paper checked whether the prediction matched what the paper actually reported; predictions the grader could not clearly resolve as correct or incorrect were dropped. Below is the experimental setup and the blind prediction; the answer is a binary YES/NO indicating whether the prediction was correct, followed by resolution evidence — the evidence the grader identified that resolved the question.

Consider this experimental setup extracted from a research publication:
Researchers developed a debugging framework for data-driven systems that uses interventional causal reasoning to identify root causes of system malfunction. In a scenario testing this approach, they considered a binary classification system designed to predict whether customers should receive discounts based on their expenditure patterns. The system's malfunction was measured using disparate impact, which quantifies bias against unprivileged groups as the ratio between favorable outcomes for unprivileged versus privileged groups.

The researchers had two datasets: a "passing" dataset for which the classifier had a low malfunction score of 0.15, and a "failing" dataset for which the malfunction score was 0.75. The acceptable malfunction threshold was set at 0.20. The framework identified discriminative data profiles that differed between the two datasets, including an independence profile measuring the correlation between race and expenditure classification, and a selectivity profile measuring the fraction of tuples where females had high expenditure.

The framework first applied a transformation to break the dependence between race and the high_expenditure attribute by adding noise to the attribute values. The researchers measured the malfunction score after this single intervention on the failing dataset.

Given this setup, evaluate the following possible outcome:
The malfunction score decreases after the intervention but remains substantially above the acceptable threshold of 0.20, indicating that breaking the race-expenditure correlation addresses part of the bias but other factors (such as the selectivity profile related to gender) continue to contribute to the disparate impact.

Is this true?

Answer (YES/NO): YES